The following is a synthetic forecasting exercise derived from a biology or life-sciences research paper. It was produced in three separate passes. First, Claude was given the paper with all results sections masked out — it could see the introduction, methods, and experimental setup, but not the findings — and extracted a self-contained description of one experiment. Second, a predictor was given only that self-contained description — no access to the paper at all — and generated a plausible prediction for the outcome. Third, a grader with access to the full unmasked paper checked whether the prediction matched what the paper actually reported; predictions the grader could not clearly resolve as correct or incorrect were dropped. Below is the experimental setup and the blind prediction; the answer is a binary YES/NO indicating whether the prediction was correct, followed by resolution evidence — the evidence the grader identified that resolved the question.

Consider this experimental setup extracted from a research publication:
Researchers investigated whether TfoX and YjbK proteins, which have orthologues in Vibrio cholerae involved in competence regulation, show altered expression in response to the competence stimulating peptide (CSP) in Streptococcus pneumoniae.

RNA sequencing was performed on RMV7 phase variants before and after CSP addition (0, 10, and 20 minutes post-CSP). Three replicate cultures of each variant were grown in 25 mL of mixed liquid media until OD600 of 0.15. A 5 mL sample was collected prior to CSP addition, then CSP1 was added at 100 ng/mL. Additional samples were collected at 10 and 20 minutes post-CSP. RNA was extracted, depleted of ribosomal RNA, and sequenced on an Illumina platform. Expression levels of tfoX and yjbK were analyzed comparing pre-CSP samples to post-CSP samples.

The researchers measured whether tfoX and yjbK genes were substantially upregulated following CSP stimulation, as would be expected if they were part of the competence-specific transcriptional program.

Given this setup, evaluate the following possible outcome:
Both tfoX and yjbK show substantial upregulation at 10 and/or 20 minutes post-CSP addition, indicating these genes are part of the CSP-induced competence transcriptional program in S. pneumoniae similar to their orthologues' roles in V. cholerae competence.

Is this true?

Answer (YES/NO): NO